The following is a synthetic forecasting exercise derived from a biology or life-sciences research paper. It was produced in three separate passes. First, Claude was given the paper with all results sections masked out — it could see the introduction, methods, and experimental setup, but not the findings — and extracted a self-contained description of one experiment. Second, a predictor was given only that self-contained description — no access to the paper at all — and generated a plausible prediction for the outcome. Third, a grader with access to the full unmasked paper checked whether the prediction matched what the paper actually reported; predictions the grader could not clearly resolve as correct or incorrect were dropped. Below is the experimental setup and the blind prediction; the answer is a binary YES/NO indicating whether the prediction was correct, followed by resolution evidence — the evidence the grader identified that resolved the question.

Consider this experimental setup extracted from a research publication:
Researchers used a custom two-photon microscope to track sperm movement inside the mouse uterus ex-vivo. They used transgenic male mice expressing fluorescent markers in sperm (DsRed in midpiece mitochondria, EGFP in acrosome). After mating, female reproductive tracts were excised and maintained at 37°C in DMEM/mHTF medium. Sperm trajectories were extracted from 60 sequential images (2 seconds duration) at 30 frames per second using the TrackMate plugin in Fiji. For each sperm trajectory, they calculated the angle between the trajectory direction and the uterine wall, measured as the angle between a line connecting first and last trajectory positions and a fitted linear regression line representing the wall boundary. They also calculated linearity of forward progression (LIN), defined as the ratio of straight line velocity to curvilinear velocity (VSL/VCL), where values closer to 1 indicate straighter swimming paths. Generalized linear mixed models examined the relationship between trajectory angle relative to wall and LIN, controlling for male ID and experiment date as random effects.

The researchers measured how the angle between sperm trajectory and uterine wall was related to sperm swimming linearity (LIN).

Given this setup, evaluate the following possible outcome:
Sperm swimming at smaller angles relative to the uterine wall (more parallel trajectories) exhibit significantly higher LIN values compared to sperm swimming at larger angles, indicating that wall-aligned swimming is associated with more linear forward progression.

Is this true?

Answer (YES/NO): YES